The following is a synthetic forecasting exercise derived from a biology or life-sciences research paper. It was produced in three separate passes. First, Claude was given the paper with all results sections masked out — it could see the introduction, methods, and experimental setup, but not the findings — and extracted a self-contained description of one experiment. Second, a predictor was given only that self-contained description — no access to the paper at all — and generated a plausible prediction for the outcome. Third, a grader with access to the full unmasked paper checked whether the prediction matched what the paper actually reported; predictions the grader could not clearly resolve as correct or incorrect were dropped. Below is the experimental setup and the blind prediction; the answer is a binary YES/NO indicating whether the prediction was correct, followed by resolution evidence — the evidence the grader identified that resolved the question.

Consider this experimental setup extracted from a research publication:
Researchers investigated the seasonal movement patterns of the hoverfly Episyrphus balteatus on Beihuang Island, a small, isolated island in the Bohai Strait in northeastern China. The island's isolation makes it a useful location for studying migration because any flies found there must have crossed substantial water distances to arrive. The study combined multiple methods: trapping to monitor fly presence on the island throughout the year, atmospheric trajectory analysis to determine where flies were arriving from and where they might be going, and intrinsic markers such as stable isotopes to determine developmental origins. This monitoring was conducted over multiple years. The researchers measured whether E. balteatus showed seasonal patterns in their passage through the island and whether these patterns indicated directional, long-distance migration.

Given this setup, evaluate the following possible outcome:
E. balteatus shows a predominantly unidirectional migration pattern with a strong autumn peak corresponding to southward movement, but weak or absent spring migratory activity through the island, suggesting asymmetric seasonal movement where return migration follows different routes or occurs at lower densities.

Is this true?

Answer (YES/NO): NO